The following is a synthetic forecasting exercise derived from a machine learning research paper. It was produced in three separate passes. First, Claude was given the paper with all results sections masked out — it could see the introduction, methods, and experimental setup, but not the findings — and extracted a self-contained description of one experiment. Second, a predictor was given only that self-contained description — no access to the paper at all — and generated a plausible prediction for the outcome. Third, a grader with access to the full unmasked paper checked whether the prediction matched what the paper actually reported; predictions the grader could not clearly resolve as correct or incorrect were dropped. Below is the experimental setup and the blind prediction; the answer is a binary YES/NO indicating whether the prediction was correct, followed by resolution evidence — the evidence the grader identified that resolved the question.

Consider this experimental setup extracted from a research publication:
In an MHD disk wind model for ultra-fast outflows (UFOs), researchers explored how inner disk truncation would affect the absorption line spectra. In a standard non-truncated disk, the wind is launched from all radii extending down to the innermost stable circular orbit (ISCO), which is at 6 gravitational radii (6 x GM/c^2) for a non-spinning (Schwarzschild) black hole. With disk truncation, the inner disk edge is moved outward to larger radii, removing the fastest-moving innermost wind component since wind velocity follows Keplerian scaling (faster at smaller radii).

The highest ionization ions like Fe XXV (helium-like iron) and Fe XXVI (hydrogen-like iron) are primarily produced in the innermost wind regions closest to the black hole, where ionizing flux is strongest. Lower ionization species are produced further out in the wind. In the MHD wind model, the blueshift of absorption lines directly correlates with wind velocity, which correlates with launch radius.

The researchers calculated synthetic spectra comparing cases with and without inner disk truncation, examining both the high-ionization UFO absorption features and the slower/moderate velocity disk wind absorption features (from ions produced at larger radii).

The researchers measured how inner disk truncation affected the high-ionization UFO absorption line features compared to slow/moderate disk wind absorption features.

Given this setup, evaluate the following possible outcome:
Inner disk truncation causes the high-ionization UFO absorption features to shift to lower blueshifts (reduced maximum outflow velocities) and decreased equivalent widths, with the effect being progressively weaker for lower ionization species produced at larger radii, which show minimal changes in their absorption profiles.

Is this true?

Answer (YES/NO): NO